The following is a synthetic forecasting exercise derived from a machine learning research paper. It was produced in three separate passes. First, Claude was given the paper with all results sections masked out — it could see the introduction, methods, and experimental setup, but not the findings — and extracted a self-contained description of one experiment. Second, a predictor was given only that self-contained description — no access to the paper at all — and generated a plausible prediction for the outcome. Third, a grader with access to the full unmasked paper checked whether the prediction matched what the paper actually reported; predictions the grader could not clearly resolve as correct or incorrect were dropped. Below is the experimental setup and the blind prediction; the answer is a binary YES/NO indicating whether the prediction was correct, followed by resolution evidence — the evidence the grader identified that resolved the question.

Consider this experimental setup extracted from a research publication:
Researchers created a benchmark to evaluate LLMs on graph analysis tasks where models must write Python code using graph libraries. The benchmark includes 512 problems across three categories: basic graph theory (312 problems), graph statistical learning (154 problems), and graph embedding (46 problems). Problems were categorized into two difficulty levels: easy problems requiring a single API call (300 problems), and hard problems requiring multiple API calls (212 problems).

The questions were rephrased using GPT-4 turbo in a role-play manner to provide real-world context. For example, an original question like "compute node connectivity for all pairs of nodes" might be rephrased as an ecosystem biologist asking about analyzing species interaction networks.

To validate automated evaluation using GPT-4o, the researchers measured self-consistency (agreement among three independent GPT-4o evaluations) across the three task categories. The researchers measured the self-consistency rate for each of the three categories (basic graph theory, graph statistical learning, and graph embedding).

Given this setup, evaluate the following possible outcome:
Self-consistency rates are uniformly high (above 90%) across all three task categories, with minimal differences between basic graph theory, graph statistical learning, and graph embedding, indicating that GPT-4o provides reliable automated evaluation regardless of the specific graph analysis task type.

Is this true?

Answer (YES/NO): YES